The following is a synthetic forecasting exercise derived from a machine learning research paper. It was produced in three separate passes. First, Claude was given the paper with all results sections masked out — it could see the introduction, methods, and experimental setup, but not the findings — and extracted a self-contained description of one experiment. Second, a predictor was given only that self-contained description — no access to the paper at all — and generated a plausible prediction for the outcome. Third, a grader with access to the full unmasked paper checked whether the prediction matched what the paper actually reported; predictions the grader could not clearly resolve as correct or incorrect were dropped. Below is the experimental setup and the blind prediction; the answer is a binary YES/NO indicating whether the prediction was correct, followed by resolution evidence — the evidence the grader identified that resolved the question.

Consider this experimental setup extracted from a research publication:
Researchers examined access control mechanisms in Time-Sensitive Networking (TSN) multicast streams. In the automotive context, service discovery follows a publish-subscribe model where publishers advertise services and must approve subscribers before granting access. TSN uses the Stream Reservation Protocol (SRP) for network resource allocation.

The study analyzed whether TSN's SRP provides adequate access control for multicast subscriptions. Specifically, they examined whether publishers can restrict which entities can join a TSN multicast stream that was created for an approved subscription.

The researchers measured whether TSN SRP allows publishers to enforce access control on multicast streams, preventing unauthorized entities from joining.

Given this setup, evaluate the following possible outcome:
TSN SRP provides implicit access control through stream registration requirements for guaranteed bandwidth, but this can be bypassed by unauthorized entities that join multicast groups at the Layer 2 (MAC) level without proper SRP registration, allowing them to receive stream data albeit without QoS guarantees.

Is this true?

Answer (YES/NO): NO